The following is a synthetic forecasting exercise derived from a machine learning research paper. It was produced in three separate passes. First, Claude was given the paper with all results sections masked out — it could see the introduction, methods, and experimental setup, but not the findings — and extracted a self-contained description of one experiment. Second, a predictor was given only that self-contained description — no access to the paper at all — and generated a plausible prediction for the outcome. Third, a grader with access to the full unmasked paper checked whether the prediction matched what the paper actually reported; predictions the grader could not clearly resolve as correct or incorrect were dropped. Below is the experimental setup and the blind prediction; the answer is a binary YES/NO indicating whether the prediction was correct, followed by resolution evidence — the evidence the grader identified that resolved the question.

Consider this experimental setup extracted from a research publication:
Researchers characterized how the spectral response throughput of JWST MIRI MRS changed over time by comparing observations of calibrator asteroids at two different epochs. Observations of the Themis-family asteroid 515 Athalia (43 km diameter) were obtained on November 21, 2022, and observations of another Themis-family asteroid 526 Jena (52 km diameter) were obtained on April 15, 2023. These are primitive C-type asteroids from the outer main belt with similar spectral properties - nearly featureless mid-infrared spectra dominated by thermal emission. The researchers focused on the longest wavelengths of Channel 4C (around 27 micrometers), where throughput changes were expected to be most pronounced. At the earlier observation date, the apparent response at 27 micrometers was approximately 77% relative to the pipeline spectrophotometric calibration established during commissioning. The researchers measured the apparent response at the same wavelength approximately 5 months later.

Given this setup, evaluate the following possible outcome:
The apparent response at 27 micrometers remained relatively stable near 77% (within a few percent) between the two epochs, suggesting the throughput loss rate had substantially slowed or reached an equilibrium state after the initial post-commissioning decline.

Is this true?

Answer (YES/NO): NO